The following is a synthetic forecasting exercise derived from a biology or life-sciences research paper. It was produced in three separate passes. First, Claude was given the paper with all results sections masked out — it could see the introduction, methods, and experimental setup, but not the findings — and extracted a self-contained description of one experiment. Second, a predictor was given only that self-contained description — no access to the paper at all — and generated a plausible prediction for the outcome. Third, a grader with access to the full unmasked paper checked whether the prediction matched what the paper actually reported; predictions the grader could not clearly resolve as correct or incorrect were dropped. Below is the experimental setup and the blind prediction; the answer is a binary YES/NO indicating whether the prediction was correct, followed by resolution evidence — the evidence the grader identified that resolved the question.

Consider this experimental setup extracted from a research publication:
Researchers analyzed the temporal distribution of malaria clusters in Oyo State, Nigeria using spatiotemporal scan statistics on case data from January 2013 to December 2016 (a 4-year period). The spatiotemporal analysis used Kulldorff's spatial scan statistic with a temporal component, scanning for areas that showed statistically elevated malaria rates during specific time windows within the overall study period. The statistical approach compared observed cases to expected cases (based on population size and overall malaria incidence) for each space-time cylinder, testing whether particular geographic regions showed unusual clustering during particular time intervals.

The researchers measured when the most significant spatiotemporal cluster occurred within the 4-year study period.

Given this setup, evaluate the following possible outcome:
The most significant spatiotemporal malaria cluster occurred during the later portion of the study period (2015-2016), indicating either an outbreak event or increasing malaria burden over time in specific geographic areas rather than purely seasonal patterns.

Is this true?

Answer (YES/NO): NO